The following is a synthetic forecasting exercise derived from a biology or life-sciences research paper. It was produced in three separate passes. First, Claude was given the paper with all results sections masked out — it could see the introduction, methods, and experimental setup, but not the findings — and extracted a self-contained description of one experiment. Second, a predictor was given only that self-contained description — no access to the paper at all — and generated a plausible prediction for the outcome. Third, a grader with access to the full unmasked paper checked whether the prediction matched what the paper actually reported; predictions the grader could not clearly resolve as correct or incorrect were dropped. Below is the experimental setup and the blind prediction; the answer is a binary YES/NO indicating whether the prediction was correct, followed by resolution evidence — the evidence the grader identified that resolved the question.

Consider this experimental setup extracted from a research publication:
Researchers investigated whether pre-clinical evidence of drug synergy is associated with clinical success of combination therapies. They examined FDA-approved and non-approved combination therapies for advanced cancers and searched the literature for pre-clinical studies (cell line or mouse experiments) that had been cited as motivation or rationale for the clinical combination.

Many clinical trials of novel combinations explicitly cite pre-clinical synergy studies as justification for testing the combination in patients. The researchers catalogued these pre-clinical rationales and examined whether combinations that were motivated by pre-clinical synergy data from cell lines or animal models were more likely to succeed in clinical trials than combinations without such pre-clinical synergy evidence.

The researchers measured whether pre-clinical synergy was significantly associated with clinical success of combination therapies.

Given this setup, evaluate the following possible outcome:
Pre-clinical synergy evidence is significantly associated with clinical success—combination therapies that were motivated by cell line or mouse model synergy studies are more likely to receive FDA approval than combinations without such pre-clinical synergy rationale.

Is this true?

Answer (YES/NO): NO